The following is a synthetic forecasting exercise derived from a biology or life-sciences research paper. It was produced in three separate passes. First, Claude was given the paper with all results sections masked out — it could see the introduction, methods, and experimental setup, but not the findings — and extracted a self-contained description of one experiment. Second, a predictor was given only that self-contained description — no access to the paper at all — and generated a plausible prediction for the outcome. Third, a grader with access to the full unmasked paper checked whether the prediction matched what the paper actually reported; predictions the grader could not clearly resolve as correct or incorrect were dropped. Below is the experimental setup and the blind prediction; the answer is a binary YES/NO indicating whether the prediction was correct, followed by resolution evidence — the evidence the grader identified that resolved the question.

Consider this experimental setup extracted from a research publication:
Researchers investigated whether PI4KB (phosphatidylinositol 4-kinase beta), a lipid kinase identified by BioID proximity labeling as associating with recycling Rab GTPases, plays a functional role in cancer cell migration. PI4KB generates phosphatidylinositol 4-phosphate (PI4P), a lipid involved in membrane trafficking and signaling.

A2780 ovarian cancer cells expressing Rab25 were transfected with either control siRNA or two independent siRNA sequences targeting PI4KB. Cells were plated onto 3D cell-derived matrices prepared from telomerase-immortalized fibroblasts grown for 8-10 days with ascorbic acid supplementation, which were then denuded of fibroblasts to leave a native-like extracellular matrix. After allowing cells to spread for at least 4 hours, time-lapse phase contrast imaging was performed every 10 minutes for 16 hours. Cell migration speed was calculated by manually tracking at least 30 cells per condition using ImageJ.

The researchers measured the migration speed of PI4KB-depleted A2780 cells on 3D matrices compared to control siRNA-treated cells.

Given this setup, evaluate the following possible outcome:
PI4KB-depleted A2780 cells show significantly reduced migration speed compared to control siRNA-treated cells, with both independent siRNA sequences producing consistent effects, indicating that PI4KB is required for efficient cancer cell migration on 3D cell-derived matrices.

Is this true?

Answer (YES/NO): NO